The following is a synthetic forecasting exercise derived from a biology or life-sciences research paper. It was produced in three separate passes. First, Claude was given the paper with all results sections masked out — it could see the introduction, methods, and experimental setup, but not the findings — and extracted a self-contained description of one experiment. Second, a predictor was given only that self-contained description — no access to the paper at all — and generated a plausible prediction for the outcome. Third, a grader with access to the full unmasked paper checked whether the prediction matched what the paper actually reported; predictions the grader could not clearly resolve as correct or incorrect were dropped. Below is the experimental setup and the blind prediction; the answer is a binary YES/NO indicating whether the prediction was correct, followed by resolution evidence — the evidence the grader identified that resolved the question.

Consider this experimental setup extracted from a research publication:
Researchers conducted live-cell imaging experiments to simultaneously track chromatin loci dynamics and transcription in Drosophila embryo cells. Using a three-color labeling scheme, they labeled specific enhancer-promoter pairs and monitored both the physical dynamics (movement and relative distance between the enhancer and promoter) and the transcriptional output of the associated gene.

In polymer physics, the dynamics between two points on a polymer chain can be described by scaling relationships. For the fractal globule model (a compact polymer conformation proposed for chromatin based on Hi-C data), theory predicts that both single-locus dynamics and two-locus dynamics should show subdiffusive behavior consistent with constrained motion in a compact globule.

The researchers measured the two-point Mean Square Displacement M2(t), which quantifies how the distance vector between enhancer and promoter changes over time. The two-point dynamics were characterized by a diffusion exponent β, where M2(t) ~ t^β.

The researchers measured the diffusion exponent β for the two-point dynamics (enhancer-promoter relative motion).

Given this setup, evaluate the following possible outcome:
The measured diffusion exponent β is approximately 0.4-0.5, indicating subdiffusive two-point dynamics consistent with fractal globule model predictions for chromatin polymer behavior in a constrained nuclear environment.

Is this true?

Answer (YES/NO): NO